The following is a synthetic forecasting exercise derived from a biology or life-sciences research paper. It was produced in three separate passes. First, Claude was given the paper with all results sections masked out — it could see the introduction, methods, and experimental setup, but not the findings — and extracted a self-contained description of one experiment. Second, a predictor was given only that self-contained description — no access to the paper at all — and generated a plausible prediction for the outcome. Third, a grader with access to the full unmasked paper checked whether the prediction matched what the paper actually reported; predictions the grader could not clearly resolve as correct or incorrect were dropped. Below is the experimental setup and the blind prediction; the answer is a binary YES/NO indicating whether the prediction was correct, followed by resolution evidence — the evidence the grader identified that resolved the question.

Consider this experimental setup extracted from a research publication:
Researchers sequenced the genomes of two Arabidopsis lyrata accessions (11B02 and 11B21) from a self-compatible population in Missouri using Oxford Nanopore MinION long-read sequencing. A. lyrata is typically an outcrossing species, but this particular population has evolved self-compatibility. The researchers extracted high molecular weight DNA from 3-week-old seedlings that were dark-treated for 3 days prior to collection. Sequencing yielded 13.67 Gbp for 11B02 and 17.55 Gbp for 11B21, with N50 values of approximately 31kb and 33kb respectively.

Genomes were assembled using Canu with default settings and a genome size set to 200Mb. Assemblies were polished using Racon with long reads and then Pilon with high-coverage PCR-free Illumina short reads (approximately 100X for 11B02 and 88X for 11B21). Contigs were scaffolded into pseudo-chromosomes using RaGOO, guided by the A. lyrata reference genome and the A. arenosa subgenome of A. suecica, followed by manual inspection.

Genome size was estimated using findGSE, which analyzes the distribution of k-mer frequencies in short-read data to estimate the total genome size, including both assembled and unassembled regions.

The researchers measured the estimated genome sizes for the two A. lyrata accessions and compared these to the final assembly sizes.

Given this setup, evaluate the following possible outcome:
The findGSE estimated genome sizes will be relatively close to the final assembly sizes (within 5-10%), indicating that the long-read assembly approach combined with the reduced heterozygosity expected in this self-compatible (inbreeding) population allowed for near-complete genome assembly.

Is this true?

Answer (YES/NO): NO